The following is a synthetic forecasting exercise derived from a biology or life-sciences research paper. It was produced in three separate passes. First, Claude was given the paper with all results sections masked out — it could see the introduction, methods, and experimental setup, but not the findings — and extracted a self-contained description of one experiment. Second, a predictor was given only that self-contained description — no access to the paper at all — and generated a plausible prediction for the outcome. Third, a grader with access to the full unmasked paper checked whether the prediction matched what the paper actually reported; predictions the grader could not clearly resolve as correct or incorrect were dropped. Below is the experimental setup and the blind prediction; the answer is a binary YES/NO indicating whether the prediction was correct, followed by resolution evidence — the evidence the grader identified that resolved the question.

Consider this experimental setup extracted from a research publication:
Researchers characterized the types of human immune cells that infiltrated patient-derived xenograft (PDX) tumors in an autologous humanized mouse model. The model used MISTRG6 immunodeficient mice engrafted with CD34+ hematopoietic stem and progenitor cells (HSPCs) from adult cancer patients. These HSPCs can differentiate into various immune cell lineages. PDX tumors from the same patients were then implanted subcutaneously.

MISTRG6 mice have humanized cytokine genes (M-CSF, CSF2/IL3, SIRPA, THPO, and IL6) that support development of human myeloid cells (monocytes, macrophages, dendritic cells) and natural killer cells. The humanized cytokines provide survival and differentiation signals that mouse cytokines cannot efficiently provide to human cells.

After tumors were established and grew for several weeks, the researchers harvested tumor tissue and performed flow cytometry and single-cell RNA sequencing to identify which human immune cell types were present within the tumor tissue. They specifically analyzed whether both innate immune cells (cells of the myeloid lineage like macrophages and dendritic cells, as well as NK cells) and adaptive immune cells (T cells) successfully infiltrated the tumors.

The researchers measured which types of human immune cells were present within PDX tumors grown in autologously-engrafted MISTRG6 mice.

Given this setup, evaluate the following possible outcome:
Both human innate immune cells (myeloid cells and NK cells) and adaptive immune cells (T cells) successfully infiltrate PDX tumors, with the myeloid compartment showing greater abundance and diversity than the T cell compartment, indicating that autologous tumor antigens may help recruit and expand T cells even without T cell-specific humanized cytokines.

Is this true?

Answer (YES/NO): NO